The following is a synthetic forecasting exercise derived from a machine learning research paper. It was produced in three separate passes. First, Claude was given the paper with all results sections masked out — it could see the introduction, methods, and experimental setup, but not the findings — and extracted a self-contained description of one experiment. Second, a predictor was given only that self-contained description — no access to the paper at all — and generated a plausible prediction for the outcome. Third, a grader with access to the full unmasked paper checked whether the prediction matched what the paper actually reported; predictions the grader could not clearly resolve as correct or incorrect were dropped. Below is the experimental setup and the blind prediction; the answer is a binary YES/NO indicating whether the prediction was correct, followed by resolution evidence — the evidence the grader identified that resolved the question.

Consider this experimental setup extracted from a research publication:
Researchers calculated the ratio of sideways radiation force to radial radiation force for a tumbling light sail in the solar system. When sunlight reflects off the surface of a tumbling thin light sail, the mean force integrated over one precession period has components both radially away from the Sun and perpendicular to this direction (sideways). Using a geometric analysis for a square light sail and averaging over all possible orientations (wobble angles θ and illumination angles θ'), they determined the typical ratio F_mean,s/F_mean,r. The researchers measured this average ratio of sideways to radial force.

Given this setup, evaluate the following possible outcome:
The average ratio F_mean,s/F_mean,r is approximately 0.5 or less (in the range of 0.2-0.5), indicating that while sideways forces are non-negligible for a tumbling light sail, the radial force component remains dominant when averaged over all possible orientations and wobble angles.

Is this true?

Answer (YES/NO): NO